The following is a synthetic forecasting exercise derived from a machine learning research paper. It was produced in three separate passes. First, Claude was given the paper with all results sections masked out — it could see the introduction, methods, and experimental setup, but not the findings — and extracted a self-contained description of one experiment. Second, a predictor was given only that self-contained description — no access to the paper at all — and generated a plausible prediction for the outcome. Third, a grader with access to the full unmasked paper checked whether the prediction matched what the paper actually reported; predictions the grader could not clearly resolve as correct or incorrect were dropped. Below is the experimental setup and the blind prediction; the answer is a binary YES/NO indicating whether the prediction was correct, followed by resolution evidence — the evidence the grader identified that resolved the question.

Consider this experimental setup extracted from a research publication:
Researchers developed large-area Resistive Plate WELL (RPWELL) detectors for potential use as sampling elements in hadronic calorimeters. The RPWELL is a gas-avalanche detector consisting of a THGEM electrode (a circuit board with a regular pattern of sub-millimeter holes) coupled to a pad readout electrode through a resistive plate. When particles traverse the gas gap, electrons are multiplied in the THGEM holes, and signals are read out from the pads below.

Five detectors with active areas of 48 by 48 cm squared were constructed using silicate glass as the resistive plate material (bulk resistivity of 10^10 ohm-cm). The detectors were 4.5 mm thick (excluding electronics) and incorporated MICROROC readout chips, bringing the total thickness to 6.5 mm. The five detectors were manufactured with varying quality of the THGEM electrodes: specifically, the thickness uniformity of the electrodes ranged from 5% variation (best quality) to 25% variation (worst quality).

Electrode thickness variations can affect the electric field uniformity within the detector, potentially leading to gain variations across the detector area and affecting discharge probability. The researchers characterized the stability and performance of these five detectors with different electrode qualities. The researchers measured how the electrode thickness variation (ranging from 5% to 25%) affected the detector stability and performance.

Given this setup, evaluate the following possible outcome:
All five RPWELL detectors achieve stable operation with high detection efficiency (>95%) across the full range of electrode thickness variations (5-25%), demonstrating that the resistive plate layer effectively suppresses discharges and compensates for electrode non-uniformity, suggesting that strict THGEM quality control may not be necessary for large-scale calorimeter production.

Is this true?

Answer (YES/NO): NO